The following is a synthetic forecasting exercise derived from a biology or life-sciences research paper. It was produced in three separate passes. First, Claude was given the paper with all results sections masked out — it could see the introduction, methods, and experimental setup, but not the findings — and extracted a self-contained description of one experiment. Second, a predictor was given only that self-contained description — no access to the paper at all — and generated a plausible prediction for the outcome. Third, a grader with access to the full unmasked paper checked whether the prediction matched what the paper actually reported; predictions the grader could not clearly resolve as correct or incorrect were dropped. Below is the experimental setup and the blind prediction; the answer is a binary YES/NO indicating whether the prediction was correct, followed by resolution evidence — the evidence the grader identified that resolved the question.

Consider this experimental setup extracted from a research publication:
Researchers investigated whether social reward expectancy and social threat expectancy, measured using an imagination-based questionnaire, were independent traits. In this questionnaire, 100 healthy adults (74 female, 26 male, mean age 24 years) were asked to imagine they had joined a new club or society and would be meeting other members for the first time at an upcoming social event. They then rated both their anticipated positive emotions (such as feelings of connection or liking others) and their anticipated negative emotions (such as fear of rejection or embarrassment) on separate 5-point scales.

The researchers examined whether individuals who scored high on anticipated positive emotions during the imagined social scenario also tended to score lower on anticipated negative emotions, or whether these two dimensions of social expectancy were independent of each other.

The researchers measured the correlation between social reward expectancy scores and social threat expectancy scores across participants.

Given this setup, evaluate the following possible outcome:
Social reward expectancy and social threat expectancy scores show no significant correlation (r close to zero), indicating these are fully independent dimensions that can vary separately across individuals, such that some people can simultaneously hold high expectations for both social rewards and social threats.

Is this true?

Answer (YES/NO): NO